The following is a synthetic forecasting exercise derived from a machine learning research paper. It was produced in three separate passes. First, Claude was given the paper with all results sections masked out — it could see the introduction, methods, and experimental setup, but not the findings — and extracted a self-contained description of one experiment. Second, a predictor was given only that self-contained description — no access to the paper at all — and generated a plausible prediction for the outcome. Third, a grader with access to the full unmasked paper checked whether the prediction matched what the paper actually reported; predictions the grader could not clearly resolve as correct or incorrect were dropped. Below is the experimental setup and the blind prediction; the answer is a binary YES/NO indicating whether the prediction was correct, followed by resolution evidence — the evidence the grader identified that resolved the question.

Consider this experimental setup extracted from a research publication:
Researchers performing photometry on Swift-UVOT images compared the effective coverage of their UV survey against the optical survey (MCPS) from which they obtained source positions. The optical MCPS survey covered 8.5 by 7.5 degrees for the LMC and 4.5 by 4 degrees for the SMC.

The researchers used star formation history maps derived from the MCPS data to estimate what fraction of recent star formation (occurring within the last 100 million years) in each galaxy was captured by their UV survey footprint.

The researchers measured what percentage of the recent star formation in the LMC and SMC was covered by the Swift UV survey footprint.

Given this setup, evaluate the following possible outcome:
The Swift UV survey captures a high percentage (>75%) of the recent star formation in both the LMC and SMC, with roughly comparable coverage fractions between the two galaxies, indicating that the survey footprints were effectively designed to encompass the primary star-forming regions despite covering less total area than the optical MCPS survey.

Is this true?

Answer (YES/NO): NO